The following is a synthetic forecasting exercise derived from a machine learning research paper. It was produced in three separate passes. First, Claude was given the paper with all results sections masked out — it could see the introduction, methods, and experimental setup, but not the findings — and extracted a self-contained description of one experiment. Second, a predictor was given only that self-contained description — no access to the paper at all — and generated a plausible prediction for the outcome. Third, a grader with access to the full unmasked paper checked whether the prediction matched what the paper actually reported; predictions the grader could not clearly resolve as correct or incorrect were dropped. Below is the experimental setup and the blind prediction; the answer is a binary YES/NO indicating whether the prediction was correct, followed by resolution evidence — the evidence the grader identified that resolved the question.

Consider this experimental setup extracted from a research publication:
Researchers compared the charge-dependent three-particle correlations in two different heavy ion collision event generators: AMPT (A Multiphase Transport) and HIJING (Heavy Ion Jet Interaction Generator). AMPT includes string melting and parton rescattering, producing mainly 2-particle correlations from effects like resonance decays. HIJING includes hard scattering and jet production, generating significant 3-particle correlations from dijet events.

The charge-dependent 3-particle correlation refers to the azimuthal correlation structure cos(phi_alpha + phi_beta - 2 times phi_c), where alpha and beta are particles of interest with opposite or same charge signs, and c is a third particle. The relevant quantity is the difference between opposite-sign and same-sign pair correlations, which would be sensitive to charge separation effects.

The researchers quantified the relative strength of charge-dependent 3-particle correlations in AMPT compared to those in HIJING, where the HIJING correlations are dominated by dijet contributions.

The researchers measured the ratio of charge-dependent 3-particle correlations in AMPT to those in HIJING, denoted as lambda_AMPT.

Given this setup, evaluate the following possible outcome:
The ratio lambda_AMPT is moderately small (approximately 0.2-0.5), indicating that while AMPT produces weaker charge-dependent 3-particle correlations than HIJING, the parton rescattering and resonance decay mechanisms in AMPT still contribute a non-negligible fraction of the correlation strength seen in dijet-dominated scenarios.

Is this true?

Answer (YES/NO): NO